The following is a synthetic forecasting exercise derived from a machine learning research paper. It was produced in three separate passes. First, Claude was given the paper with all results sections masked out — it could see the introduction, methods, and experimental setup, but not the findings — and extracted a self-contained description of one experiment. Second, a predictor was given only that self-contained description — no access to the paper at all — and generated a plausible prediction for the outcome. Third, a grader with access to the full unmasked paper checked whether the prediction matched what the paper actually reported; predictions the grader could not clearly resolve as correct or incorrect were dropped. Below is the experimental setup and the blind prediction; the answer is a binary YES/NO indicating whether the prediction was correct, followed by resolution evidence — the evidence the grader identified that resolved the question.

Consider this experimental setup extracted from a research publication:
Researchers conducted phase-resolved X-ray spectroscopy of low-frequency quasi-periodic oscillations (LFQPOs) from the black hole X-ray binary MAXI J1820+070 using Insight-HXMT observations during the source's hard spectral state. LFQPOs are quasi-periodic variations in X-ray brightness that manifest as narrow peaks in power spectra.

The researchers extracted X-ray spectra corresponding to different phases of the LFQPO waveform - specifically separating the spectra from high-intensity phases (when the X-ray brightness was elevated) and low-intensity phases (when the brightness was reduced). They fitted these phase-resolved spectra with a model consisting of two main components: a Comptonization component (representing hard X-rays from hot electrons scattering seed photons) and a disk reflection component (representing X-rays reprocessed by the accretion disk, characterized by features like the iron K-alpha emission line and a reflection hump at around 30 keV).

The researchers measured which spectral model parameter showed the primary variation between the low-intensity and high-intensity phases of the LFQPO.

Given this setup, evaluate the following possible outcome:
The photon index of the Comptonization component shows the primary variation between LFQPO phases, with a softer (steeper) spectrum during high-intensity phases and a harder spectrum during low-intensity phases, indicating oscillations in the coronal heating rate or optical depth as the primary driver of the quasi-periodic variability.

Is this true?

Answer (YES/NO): NO